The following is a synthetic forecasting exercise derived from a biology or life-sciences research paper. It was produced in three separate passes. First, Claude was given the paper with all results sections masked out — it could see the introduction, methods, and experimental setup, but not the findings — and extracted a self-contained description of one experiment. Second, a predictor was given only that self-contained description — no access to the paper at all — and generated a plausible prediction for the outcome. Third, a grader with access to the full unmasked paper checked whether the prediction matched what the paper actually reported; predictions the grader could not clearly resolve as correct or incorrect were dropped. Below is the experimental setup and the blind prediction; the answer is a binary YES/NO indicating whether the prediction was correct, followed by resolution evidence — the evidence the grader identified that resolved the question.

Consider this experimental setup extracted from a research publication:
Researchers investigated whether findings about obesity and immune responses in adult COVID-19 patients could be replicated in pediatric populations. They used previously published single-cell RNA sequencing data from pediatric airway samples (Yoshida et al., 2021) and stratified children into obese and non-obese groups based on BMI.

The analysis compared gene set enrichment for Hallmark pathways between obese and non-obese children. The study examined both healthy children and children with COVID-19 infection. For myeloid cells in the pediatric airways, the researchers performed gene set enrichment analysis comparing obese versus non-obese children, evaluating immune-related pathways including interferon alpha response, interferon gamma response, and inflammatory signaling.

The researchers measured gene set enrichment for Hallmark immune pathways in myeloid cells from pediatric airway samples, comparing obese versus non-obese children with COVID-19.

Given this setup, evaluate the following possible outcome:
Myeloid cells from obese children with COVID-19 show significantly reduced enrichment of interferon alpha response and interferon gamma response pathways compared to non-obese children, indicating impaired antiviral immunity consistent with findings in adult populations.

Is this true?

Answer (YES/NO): YES